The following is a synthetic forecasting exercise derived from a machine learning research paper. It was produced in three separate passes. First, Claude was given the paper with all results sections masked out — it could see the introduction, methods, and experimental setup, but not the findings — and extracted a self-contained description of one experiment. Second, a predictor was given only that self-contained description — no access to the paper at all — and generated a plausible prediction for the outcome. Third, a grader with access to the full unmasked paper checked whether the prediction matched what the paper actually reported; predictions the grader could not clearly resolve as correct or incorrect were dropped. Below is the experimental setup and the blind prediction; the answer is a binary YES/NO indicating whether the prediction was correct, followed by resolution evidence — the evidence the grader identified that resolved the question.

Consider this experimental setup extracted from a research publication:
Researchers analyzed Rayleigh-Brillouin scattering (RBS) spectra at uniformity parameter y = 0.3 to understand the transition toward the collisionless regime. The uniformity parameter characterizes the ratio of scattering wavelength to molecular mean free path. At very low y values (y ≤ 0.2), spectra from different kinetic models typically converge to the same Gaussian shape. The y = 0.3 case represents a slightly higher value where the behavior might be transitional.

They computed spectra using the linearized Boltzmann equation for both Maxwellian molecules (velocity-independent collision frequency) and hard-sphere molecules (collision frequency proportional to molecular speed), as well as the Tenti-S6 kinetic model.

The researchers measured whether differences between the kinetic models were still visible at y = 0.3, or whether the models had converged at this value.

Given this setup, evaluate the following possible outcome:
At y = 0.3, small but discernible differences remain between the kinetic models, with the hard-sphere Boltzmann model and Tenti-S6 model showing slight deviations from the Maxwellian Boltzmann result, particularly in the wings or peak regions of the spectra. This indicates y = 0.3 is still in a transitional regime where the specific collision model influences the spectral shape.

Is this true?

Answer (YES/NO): YES